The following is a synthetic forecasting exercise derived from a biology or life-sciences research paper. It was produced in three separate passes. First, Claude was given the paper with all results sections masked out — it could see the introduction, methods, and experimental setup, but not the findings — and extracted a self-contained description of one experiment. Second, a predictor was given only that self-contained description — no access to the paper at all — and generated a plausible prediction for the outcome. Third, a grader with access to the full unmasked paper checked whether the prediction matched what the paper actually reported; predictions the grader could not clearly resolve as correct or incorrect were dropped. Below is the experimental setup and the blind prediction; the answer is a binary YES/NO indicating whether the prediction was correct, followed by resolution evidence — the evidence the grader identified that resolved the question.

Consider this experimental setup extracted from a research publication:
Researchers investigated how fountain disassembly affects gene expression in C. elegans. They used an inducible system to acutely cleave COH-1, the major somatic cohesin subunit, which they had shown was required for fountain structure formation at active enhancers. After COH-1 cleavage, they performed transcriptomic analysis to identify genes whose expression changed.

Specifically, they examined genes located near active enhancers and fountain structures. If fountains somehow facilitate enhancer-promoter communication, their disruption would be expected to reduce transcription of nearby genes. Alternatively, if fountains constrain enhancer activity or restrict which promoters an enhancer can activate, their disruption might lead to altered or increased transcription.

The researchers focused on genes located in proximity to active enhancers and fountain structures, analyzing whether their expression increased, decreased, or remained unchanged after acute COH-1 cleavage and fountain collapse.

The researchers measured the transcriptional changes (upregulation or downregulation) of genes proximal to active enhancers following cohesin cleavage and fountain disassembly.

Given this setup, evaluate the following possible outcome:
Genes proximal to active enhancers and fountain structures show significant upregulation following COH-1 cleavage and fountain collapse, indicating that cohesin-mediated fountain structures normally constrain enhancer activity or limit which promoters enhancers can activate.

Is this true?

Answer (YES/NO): YES